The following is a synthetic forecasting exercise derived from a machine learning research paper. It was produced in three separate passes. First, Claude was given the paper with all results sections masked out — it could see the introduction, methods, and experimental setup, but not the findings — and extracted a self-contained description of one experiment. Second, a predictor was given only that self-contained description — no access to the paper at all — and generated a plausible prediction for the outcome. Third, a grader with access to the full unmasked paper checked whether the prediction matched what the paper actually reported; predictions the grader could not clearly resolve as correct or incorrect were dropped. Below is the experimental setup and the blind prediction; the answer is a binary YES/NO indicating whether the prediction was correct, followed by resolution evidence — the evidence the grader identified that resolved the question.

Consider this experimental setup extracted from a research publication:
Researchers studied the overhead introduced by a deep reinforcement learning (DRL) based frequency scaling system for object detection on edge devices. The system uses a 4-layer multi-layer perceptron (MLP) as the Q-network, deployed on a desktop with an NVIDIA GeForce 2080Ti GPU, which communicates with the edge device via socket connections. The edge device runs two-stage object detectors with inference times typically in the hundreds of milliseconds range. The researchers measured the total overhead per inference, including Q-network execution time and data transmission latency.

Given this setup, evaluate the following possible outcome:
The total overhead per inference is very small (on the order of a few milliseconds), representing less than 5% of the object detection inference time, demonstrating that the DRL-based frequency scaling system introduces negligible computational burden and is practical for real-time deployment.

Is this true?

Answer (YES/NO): NO